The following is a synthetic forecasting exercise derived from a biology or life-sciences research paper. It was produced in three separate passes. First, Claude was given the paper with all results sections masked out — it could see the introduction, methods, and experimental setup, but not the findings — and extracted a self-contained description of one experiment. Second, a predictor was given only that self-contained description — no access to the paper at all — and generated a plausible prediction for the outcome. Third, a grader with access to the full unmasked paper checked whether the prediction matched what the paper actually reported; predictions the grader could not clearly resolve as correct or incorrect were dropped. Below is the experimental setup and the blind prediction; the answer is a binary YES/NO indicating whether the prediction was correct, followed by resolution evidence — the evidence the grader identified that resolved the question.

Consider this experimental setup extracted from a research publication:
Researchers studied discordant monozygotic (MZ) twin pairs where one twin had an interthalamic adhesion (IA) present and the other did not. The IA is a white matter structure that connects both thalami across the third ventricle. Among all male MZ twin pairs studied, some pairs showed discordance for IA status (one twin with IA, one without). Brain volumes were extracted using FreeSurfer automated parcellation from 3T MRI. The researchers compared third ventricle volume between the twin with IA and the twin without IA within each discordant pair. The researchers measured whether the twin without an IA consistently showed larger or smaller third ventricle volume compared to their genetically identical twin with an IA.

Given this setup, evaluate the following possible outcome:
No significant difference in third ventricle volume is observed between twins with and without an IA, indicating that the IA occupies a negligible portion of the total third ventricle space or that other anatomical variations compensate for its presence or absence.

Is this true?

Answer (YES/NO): NO